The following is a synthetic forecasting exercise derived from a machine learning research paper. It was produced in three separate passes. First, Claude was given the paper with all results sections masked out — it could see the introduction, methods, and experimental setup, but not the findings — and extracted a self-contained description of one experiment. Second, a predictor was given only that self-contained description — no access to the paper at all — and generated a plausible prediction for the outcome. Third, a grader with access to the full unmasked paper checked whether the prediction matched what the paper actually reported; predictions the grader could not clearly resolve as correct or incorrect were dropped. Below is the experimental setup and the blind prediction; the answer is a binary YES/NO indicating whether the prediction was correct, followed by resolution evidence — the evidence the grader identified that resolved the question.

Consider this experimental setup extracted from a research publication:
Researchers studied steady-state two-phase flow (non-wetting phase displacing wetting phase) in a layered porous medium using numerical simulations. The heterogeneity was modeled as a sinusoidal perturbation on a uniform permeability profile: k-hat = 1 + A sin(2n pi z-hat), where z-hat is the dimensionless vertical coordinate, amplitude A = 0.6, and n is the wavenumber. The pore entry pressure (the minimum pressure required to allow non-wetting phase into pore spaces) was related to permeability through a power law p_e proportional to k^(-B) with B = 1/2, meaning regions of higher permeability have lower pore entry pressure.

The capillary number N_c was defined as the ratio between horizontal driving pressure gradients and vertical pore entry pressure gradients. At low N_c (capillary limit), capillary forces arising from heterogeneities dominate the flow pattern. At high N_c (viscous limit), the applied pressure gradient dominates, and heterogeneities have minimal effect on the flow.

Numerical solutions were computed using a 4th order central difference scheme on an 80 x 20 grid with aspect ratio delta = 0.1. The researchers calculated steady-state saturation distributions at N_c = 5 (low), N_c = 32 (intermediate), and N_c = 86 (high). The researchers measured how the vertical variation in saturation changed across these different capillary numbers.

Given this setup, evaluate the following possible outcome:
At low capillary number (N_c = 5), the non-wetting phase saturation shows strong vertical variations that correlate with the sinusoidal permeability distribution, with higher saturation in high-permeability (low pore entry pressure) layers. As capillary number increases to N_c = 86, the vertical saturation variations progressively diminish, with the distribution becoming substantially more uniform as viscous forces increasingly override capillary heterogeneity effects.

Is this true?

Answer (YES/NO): YES